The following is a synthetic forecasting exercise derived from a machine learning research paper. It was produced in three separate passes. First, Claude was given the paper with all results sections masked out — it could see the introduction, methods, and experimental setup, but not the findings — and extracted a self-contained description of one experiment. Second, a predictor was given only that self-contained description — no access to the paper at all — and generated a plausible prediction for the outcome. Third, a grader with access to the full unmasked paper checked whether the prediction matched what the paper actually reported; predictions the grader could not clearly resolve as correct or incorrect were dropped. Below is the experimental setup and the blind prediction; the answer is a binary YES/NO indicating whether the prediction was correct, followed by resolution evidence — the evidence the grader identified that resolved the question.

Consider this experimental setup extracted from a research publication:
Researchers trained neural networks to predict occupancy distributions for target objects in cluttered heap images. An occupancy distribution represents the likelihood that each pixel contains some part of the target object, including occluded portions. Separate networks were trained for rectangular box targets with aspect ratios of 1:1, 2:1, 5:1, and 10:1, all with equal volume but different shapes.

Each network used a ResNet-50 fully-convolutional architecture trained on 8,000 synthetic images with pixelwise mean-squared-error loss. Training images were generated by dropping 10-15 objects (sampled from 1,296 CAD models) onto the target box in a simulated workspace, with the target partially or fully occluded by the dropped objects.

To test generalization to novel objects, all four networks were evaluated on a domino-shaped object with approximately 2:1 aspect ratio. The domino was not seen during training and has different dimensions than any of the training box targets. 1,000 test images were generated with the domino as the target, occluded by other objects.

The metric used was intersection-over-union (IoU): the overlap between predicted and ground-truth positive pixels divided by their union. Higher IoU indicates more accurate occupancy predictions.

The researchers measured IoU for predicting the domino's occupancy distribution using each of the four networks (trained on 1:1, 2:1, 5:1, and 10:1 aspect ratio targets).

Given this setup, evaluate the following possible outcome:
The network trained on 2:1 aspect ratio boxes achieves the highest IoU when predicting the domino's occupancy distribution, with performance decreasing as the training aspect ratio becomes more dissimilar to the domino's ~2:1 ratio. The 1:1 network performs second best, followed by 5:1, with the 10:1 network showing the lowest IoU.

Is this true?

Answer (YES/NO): NO